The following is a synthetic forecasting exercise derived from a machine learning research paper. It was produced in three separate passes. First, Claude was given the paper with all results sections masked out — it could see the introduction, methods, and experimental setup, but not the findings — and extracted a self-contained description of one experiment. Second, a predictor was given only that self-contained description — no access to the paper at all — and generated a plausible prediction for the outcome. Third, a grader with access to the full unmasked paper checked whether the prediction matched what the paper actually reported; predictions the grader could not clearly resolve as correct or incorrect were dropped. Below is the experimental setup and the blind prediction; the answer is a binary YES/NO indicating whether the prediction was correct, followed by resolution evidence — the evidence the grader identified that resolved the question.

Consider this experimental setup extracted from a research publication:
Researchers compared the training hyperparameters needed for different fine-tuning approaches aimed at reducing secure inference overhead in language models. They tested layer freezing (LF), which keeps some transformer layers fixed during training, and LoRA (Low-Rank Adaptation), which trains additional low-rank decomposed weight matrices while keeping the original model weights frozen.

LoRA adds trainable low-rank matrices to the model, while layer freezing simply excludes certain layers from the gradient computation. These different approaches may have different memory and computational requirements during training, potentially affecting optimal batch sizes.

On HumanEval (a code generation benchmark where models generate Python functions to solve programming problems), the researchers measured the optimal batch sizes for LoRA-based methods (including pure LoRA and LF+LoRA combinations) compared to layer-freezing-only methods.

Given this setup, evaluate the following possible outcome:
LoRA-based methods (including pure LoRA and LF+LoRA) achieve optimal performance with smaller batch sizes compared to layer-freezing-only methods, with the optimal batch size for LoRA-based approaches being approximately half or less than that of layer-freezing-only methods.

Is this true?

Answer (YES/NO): YES